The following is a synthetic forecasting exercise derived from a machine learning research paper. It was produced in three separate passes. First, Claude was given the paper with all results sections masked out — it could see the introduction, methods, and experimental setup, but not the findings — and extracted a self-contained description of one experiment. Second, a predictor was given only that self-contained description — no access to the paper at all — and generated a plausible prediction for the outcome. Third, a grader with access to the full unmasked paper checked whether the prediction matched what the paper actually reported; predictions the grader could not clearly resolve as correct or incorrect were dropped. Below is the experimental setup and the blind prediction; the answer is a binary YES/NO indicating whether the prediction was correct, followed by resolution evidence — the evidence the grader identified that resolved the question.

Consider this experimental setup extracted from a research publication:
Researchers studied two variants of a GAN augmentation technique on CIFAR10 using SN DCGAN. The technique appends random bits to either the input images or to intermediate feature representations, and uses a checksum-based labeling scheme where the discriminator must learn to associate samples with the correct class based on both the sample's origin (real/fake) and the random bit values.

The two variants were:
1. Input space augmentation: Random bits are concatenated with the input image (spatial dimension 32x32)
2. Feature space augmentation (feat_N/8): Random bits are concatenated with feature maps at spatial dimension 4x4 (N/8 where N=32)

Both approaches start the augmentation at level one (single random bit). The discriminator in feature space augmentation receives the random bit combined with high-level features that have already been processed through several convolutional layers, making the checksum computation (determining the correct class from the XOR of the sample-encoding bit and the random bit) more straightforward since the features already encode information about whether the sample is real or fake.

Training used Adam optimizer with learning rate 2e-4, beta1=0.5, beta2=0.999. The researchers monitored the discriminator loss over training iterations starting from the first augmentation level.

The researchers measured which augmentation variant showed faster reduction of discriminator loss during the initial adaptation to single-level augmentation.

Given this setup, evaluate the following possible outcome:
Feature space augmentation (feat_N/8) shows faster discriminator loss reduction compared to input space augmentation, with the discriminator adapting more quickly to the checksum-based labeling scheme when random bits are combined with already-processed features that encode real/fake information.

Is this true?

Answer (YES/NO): YES